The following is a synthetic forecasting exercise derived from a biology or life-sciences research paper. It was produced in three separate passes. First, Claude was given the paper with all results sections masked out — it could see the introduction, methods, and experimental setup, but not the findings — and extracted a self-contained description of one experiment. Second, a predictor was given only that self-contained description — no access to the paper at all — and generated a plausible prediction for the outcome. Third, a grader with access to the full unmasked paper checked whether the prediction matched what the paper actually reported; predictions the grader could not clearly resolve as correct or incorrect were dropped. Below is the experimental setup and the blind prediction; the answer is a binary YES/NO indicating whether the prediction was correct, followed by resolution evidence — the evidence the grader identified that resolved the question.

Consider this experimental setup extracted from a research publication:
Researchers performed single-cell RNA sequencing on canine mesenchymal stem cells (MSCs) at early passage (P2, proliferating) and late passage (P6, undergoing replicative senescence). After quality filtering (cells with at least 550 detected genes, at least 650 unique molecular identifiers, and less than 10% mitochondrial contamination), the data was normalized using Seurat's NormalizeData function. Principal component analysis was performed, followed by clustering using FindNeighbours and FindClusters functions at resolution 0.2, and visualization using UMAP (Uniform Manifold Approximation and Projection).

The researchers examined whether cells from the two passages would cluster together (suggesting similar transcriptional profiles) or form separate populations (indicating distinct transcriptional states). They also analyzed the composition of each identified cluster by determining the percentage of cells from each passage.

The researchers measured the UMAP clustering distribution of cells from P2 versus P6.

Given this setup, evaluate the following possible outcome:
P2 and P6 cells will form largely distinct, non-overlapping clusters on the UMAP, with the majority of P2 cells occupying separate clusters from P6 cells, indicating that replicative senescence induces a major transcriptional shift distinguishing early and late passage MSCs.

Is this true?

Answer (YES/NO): YES